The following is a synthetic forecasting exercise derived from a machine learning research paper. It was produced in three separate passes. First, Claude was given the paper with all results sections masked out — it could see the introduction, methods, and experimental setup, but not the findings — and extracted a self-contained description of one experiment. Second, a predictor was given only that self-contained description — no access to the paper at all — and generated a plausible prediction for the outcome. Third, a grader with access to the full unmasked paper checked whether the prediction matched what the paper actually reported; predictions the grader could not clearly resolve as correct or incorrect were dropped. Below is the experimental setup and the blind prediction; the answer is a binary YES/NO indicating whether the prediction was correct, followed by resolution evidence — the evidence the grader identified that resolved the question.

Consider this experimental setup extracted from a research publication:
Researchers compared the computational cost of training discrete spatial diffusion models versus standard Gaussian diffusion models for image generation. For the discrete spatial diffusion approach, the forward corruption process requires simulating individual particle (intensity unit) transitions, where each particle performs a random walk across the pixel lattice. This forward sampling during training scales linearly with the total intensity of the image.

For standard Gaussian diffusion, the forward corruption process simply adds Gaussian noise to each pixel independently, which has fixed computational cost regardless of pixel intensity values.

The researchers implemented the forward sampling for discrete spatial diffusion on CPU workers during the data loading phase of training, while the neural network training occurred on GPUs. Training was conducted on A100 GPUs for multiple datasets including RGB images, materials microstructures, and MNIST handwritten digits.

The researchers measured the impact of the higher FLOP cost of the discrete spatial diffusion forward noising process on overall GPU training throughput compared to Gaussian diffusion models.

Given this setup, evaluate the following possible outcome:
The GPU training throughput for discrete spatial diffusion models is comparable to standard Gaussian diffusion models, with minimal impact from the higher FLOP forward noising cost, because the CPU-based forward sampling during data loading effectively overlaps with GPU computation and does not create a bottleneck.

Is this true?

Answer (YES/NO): YES